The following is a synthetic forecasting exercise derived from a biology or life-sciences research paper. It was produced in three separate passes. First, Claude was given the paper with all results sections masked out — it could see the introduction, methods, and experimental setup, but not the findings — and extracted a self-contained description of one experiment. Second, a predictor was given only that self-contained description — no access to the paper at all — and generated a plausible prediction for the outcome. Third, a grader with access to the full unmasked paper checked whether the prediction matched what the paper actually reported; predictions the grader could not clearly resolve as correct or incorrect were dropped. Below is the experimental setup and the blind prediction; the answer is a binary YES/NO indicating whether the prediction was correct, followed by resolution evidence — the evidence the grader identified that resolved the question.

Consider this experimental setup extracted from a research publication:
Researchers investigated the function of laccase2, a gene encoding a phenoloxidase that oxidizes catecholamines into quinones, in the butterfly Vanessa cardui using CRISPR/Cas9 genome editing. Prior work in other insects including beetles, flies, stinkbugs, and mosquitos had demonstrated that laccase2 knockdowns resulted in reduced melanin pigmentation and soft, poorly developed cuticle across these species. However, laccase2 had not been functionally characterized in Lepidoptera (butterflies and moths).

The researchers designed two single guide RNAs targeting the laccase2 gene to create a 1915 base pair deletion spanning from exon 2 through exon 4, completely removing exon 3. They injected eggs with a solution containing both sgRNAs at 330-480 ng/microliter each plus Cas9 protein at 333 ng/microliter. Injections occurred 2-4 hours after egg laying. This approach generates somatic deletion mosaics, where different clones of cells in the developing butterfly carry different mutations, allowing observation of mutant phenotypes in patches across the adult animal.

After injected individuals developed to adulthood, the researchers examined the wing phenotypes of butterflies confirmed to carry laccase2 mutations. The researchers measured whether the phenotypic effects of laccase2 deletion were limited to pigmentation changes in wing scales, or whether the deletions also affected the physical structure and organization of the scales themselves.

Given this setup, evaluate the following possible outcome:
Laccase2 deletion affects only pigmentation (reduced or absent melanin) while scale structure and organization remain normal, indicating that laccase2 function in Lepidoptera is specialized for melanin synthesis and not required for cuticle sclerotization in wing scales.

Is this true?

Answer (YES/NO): NO